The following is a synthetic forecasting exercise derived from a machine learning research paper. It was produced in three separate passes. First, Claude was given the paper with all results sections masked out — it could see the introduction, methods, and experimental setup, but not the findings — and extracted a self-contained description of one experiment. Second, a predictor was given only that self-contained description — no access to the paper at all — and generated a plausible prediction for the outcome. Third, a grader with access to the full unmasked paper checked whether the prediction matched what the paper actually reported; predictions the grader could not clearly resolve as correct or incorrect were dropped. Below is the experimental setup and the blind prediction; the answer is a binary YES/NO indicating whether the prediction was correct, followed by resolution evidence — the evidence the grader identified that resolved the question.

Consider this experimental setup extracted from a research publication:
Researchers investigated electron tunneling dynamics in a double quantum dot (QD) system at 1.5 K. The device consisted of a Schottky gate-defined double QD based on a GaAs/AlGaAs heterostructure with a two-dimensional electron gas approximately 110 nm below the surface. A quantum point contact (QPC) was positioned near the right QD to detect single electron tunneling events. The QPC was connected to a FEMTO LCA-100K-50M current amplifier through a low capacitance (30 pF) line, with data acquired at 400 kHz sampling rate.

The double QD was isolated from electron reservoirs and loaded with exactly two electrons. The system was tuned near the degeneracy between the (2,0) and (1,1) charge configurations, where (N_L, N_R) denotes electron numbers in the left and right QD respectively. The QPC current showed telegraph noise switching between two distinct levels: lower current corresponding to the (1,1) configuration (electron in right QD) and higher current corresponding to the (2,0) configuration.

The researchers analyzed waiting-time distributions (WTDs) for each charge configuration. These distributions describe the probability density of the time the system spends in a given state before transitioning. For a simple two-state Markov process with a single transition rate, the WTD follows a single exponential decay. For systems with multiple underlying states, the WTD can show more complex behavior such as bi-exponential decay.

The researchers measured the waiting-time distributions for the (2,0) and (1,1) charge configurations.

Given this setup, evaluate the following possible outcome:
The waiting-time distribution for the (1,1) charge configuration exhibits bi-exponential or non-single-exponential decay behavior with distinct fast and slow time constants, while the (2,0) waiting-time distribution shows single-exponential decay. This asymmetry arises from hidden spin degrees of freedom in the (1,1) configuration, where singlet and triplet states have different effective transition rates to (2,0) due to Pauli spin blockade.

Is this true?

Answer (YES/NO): NO